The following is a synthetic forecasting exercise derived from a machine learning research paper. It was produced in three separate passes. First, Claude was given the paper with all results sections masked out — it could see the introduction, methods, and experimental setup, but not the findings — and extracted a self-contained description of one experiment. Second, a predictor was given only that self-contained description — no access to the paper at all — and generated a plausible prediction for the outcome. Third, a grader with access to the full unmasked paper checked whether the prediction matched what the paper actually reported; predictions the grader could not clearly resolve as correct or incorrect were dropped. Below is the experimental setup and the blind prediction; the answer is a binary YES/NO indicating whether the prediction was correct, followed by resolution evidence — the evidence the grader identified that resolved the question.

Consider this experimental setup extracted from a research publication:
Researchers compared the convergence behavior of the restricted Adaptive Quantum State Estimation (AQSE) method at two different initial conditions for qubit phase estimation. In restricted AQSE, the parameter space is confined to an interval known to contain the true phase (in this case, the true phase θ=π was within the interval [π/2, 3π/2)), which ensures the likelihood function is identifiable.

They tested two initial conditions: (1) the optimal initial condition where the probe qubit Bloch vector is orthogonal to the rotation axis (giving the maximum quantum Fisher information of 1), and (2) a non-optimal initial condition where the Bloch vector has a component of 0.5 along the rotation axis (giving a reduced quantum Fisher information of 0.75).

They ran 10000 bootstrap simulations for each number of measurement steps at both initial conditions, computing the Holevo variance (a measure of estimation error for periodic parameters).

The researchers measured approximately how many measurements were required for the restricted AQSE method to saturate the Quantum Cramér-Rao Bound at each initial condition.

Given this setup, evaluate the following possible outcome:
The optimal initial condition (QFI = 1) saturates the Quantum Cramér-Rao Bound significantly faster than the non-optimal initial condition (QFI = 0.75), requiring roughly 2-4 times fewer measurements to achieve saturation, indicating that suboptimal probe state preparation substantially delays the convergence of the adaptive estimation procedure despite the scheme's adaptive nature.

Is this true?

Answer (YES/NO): NO